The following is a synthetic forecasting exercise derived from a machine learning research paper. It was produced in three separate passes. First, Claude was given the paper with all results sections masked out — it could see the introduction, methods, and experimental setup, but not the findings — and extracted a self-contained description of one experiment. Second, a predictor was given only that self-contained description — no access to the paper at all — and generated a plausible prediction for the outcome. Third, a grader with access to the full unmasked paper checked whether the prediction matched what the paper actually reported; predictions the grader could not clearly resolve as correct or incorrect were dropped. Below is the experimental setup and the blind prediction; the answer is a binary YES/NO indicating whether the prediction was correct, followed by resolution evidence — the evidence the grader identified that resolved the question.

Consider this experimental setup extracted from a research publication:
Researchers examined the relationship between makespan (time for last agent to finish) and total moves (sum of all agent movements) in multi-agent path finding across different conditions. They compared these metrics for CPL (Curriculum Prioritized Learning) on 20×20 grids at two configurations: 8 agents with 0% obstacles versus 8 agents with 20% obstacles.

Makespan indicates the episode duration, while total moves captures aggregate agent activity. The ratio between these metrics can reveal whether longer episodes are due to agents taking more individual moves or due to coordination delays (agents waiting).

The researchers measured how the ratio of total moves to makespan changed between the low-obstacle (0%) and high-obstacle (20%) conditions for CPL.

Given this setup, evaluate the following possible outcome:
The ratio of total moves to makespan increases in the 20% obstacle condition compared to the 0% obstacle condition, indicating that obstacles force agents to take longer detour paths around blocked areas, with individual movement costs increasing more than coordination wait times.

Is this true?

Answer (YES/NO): NO